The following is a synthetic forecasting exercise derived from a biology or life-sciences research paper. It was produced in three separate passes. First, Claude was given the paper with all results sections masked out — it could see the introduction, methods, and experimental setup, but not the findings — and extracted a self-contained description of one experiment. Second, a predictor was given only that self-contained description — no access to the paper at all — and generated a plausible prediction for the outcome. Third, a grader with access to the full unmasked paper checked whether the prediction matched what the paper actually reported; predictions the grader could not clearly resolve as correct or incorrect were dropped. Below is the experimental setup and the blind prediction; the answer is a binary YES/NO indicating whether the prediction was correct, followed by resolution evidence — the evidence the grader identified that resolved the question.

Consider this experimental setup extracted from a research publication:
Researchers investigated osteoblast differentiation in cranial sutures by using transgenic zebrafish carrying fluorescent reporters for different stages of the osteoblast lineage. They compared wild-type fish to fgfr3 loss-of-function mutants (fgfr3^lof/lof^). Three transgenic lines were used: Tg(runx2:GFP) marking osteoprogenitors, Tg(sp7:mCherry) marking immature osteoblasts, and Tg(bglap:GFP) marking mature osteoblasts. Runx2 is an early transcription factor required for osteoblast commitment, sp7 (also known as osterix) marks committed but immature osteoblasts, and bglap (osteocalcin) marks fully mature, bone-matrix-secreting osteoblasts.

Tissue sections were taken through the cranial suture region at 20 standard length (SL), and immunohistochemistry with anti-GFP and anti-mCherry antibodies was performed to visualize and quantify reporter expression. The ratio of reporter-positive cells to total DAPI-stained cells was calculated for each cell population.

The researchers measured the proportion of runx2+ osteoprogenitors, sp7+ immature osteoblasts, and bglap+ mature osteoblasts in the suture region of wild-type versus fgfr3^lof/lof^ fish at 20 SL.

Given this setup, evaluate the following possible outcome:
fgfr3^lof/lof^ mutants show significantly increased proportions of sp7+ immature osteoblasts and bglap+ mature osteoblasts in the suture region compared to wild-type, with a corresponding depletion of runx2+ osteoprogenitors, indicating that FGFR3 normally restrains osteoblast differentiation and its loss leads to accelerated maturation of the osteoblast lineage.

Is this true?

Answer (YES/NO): NO